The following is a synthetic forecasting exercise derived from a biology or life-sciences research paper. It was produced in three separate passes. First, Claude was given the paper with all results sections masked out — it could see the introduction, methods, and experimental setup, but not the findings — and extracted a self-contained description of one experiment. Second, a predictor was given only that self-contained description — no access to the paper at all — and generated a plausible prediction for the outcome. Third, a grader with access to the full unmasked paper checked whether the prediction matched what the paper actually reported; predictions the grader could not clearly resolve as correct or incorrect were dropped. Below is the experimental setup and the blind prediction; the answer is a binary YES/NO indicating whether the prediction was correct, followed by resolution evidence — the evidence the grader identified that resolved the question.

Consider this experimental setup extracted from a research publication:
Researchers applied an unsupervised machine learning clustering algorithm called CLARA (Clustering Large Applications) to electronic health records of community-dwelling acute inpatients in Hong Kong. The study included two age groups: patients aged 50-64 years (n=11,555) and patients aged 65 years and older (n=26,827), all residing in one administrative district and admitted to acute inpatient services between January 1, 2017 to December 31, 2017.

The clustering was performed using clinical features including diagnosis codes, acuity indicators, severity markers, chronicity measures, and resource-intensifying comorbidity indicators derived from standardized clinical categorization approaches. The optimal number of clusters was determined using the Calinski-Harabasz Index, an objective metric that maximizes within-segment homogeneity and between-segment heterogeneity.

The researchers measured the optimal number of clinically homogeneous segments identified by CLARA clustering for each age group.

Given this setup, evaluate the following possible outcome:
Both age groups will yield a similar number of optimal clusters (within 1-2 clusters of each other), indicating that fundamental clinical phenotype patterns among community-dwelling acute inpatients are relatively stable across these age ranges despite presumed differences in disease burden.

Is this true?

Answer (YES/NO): YES